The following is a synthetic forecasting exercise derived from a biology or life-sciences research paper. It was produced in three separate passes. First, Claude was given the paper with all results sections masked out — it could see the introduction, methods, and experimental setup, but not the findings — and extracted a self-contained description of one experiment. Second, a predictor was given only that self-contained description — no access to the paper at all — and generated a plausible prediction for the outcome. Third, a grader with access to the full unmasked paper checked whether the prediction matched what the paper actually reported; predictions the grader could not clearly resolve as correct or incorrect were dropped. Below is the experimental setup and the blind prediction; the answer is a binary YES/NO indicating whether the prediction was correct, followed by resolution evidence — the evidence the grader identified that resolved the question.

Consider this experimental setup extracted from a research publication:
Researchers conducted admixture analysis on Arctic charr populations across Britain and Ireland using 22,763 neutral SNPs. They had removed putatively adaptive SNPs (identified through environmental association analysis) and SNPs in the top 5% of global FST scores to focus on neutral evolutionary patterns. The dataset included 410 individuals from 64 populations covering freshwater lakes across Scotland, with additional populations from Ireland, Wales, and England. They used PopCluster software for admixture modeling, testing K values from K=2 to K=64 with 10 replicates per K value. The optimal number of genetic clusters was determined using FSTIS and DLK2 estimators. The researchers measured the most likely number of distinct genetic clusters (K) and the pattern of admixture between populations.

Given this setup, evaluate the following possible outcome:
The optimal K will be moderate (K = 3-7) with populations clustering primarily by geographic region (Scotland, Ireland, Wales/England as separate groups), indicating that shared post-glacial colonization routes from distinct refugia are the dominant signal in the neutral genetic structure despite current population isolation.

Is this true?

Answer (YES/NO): NO